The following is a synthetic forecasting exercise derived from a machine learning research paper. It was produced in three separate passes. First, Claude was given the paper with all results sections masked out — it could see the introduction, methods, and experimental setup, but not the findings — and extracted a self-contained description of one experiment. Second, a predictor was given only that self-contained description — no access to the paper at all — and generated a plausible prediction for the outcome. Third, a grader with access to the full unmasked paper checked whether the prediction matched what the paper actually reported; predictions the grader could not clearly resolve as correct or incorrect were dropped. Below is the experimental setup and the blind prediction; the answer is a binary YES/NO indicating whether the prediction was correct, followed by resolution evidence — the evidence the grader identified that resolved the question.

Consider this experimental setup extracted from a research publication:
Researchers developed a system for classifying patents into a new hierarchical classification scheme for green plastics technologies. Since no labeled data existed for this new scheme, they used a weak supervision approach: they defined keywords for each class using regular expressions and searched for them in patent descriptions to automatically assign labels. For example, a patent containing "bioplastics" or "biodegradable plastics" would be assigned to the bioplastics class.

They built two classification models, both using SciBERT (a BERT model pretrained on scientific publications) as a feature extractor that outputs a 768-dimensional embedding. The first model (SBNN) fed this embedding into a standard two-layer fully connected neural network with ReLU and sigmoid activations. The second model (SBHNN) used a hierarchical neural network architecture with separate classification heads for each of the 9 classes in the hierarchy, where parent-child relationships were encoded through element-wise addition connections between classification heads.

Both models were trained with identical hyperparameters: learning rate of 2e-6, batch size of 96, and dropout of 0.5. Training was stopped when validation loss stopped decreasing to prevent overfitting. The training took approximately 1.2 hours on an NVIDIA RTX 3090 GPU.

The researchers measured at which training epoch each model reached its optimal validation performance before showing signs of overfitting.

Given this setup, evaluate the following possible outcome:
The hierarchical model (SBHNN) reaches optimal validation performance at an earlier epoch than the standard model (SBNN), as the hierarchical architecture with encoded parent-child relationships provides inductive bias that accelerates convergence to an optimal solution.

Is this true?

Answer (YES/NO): YES